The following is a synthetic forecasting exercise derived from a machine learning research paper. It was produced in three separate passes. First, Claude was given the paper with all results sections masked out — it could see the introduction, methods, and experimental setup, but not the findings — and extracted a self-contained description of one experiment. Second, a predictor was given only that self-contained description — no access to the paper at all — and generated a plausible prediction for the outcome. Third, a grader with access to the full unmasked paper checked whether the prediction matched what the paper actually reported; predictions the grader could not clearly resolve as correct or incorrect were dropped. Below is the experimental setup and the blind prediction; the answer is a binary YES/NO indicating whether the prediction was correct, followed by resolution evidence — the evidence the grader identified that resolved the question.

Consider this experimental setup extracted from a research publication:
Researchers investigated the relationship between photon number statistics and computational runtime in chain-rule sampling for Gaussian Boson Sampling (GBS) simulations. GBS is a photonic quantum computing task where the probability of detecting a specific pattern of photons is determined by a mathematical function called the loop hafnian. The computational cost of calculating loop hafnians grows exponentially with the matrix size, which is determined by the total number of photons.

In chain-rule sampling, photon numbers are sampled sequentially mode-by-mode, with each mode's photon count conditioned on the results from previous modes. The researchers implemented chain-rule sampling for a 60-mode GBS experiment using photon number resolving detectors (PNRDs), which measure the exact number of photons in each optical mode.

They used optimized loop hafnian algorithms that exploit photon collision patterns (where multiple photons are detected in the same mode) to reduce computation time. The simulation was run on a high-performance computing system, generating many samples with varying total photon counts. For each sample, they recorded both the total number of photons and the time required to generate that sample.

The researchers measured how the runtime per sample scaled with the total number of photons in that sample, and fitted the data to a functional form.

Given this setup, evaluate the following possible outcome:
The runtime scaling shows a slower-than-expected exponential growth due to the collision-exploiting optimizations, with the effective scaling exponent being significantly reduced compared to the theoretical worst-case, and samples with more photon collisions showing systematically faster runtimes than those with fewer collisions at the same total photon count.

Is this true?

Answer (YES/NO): YES